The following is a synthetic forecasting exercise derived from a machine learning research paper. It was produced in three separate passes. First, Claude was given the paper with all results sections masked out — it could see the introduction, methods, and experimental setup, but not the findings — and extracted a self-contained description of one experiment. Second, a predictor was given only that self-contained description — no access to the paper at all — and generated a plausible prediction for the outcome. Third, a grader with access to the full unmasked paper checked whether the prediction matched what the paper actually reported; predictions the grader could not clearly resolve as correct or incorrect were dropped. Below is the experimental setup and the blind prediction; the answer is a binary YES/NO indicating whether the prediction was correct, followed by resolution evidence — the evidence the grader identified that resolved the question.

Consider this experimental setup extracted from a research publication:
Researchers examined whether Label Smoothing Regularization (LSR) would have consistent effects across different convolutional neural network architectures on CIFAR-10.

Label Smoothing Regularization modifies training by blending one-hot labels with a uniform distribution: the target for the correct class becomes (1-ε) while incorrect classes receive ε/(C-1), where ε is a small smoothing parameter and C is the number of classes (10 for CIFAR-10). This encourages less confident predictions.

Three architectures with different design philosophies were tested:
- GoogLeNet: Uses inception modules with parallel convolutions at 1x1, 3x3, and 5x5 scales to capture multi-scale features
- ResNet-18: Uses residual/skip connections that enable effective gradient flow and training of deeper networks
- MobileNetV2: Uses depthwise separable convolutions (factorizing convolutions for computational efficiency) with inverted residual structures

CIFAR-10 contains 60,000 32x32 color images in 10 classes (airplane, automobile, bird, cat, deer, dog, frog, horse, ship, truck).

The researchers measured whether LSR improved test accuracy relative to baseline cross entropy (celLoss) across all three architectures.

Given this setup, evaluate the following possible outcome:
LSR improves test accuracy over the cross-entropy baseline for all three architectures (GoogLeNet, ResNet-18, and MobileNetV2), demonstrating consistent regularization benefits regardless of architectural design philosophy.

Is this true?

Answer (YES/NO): NO